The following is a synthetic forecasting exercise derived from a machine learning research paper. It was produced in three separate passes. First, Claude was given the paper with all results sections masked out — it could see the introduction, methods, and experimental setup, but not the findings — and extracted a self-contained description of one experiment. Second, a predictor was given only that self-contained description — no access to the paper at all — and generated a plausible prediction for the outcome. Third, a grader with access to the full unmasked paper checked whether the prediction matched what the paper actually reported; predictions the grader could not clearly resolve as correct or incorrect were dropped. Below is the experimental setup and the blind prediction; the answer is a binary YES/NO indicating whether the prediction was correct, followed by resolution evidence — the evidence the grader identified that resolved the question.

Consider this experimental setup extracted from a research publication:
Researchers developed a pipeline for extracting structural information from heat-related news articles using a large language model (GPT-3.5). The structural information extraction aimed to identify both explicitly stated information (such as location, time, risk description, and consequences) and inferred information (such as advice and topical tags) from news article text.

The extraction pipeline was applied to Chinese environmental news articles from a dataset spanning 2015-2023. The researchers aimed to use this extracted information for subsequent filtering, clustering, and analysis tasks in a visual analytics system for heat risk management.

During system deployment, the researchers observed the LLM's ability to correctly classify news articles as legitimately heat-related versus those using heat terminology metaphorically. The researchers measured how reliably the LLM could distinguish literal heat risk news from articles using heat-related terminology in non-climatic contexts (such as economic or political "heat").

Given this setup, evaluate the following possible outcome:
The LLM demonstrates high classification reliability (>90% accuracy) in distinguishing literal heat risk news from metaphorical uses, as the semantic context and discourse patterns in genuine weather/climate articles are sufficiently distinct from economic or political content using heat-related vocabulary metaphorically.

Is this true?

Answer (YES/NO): NO